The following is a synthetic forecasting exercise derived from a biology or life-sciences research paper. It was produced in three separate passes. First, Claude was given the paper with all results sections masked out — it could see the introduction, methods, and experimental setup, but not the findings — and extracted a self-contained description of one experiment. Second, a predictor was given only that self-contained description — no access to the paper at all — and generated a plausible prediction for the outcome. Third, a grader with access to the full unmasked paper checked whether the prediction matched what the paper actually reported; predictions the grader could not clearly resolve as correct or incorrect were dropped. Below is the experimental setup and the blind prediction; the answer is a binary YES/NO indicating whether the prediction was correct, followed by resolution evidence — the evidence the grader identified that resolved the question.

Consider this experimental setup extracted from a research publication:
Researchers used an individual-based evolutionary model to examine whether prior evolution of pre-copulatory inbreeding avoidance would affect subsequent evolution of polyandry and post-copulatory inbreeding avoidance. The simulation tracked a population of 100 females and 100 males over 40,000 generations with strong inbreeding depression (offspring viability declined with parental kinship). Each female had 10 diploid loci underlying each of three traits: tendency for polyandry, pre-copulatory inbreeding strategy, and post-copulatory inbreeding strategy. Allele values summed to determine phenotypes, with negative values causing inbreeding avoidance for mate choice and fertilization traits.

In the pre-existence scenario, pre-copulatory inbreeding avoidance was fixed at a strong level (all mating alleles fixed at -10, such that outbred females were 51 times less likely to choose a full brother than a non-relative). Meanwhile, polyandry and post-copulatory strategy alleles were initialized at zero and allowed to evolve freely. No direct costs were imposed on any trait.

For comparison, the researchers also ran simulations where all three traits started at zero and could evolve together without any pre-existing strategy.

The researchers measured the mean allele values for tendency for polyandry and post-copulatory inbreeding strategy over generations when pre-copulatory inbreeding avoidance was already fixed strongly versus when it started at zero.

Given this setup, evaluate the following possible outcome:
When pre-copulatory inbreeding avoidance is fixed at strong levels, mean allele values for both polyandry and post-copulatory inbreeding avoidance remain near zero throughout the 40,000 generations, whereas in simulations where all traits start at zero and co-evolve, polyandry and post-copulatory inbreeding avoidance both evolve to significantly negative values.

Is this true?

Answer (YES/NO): NO